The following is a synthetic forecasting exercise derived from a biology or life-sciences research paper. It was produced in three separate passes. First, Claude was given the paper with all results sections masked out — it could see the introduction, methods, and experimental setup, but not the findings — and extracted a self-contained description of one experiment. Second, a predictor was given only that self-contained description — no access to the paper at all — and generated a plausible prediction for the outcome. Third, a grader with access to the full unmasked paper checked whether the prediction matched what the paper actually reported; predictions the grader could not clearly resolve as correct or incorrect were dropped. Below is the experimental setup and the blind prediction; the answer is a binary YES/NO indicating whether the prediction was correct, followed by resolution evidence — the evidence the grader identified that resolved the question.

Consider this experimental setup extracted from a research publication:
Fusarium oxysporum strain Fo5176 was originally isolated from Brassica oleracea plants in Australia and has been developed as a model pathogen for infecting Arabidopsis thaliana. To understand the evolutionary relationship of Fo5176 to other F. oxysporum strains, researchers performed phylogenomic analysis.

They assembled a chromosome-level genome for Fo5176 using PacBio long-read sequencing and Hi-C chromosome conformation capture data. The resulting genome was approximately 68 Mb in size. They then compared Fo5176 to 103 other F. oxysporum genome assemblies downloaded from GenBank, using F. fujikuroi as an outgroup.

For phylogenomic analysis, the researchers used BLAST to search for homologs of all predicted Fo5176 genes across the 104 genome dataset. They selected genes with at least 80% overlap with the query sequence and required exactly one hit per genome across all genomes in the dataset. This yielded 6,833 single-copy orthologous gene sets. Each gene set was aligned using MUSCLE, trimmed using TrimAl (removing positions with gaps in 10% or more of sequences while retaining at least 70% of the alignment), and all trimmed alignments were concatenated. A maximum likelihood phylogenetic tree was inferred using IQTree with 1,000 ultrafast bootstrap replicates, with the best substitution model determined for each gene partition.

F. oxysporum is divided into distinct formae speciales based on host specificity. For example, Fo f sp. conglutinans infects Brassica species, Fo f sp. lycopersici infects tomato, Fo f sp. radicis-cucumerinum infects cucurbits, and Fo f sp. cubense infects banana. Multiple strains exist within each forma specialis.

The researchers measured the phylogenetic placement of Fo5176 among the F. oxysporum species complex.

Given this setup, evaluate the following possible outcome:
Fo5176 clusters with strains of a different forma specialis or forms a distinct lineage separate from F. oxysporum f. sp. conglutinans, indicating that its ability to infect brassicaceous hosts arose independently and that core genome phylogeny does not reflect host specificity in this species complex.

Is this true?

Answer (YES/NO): NO